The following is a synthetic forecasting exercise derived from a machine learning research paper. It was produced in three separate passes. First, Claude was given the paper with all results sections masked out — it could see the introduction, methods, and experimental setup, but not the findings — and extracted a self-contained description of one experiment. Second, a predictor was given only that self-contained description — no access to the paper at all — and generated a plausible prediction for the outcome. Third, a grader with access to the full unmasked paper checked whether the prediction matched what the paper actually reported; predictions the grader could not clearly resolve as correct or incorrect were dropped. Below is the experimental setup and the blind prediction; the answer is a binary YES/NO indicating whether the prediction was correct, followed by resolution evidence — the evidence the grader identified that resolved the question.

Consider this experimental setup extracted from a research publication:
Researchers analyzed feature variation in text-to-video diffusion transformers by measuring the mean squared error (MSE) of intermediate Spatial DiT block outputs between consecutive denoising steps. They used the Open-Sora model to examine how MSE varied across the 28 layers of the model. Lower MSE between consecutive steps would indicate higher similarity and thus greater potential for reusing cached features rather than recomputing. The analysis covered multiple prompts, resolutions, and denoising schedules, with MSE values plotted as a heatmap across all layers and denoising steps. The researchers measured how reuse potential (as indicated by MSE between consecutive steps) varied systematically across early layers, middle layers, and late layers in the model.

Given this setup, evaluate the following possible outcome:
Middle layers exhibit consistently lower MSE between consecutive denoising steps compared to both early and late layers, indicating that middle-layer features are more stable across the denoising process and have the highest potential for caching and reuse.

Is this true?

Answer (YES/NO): NO